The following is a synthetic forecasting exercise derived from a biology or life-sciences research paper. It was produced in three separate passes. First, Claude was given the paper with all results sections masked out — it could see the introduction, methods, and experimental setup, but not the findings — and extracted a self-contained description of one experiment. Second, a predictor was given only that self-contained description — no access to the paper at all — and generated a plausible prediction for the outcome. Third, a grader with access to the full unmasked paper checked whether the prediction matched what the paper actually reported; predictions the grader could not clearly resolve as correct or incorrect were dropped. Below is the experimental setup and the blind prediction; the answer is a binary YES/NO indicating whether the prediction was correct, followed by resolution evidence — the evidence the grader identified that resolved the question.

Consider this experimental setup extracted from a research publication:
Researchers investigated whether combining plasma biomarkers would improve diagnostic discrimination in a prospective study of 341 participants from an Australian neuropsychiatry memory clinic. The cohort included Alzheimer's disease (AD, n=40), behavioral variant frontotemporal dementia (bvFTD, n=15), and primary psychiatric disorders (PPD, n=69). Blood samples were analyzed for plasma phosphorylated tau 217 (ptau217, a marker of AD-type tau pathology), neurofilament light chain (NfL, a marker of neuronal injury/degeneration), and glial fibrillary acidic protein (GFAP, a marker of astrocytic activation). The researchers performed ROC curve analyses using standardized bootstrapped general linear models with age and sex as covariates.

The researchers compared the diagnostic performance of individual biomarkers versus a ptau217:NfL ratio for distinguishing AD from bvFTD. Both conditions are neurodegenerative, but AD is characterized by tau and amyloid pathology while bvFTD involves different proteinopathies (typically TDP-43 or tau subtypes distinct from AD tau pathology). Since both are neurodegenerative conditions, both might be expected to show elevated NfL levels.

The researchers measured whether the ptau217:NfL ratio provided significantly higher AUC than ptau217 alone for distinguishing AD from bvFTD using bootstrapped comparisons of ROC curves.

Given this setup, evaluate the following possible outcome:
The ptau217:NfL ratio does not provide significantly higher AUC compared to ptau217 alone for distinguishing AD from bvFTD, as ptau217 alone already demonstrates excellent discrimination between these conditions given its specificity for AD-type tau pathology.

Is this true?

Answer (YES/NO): YES